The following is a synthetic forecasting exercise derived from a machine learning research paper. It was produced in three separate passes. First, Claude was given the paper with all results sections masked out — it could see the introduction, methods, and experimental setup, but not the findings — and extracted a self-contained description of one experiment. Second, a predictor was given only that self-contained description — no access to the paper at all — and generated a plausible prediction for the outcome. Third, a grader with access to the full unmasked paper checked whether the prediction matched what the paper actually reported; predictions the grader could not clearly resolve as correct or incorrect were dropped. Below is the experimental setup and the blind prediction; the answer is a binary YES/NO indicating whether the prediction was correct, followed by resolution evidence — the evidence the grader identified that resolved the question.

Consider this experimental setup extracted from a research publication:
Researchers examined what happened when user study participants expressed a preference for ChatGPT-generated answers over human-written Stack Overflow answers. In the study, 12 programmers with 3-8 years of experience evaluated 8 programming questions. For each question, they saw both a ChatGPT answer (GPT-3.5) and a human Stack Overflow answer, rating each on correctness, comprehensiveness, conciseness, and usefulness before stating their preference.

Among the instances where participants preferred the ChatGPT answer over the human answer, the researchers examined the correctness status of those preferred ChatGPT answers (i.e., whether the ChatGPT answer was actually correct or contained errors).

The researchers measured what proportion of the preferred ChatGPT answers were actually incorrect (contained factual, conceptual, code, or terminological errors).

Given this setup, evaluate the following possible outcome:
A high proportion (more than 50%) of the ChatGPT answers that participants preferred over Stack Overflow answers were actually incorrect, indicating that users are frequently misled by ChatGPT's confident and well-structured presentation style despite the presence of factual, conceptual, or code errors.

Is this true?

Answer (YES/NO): YES